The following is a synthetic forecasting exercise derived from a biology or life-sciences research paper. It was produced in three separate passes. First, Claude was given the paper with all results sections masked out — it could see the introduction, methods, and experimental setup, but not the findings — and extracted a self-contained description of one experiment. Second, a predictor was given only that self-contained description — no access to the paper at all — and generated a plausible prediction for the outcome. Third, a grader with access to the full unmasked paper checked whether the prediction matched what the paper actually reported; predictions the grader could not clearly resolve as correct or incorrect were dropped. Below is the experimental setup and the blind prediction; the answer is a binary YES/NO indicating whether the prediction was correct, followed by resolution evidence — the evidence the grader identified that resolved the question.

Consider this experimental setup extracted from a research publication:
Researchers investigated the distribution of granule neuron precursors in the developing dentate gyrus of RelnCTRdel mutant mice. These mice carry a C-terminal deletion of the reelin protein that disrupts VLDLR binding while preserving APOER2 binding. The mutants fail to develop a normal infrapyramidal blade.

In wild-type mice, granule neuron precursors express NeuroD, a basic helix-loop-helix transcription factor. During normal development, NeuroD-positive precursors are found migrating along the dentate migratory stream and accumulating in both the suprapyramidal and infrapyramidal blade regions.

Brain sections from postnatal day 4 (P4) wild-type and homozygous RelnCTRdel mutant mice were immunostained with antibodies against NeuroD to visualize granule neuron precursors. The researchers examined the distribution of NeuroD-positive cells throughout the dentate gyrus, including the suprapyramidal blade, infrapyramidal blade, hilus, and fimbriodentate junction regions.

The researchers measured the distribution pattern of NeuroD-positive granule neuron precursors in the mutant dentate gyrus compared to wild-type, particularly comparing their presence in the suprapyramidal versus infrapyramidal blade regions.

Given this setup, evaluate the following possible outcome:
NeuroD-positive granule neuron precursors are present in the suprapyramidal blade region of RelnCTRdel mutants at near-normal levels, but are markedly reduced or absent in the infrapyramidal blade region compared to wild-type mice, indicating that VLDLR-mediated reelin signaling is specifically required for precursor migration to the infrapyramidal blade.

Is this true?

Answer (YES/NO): NO